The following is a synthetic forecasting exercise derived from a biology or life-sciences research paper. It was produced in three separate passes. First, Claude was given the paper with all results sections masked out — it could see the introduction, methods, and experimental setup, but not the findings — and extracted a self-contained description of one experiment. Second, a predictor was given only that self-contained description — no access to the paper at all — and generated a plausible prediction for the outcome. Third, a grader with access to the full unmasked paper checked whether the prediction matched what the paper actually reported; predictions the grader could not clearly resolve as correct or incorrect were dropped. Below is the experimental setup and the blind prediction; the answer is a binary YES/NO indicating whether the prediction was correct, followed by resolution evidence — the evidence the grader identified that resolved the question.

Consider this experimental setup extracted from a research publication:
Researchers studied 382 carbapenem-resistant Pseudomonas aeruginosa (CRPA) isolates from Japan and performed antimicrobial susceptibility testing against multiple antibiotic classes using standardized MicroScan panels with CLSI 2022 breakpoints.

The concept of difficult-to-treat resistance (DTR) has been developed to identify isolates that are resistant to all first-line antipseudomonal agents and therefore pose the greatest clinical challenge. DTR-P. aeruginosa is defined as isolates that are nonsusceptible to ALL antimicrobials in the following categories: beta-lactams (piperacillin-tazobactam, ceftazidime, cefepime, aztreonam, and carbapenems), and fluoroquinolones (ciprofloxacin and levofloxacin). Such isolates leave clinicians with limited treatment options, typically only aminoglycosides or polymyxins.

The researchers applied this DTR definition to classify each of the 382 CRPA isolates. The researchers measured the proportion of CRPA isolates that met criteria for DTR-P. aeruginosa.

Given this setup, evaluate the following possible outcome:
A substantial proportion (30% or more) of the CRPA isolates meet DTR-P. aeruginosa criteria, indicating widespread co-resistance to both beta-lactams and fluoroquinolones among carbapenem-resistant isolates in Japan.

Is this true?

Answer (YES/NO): NO